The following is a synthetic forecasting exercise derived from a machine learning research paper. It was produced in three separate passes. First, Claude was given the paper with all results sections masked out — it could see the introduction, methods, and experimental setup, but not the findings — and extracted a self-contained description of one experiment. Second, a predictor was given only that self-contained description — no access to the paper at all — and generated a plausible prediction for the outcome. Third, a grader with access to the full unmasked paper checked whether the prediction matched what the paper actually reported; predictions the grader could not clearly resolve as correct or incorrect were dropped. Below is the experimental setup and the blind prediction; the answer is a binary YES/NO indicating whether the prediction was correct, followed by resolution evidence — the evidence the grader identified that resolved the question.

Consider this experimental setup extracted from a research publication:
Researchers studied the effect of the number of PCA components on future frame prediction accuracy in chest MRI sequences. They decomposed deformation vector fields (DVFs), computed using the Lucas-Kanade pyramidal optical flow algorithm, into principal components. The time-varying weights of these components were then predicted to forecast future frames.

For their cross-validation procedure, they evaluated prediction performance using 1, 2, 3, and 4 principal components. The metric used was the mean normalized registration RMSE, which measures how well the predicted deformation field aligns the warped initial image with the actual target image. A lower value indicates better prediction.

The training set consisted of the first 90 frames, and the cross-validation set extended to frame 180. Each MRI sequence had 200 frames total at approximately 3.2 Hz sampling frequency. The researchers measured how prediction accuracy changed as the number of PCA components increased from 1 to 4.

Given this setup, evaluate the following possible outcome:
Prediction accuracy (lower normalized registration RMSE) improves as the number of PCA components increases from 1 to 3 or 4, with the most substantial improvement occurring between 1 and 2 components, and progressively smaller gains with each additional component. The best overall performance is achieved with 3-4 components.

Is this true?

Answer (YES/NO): NO